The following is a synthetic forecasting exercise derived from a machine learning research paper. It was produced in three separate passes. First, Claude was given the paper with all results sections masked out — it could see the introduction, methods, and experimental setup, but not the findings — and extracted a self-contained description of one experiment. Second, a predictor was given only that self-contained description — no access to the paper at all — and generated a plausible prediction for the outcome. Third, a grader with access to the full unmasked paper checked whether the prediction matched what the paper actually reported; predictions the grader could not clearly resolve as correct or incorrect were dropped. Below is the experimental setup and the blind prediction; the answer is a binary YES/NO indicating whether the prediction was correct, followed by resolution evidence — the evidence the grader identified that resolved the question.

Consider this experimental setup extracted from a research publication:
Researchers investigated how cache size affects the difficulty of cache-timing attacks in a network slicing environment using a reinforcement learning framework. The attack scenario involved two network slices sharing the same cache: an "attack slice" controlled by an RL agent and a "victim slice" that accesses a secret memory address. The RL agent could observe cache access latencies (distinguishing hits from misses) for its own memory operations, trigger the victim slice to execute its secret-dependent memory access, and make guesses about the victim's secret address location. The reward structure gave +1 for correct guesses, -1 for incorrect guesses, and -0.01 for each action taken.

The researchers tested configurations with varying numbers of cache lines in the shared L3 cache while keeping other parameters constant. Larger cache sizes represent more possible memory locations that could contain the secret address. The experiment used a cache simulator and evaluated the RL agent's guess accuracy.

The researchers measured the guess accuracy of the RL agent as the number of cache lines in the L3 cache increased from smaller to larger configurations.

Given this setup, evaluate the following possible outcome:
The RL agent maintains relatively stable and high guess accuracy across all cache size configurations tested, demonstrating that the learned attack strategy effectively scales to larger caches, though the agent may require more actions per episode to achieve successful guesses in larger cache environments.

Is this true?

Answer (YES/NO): YES